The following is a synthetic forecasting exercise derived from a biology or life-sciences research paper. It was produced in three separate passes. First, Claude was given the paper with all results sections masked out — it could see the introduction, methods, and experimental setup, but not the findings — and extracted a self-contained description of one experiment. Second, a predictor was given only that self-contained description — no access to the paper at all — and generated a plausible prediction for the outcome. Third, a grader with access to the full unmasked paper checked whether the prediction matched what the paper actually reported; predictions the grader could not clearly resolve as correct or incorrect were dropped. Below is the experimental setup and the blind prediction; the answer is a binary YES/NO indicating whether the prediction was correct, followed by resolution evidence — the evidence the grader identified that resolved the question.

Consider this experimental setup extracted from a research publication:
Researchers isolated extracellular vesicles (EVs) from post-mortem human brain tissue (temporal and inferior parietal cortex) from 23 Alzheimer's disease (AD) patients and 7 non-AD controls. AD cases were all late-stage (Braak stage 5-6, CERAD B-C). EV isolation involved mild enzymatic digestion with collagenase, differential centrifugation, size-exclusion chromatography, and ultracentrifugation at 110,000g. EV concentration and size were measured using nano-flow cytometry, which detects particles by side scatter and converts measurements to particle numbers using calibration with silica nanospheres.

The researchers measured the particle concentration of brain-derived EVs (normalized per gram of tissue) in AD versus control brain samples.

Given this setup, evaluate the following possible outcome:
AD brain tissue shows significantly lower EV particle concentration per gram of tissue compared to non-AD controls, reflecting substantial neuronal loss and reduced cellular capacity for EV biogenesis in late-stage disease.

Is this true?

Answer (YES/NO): NO